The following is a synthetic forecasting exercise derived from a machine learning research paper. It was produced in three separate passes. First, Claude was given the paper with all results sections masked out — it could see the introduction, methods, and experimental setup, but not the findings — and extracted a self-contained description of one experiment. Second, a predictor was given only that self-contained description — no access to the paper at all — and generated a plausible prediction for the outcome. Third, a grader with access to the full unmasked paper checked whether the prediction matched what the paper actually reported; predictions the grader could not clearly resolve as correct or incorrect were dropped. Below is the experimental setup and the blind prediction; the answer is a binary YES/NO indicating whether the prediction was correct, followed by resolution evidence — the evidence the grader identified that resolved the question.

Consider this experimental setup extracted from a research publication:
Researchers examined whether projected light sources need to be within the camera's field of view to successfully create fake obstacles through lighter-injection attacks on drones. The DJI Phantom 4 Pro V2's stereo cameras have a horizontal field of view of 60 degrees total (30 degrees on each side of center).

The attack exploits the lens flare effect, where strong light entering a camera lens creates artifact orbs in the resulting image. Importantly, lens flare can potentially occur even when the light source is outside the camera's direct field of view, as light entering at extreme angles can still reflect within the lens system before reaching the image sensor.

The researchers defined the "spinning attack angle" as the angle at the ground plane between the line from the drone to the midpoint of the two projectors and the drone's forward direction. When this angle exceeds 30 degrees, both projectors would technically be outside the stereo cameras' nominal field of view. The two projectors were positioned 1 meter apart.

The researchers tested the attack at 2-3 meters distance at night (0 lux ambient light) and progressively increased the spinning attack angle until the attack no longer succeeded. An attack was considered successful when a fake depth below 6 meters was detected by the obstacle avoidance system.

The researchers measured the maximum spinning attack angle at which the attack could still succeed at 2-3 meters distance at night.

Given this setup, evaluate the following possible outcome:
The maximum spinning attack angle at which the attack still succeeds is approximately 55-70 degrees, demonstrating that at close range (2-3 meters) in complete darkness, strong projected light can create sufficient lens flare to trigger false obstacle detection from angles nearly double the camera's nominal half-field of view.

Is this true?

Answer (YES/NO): NO